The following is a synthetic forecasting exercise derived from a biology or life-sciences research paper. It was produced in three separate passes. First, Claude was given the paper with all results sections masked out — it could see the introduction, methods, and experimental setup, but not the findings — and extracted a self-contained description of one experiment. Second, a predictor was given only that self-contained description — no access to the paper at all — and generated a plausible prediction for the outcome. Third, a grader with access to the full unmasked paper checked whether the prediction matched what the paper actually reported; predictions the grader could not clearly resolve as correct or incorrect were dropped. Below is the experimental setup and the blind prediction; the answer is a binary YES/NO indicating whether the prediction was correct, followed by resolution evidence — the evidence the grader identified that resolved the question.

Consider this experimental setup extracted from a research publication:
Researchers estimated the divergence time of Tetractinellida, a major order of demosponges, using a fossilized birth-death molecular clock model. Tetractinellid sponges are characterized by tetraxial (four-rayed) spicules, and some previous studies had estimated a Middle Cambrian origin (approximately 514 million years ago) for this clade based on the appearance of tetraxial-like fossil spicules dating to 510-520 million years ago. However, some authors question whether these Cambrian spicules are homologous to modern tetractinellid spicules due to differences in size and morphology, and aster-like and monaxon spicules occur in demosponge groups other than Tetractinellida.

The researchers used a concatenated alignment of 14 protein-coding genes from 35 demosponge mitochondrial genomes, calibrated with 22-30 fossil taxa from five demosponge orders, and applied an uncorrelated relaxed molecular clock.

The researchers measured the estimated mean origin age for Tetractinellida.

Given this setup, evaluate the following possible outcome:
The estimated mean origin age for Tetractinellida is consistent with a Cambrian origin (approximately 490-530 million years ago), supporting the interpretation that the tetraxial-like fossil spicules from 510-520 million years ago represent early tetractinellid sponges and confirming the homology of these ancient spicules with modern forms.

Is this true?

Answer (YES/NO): NO